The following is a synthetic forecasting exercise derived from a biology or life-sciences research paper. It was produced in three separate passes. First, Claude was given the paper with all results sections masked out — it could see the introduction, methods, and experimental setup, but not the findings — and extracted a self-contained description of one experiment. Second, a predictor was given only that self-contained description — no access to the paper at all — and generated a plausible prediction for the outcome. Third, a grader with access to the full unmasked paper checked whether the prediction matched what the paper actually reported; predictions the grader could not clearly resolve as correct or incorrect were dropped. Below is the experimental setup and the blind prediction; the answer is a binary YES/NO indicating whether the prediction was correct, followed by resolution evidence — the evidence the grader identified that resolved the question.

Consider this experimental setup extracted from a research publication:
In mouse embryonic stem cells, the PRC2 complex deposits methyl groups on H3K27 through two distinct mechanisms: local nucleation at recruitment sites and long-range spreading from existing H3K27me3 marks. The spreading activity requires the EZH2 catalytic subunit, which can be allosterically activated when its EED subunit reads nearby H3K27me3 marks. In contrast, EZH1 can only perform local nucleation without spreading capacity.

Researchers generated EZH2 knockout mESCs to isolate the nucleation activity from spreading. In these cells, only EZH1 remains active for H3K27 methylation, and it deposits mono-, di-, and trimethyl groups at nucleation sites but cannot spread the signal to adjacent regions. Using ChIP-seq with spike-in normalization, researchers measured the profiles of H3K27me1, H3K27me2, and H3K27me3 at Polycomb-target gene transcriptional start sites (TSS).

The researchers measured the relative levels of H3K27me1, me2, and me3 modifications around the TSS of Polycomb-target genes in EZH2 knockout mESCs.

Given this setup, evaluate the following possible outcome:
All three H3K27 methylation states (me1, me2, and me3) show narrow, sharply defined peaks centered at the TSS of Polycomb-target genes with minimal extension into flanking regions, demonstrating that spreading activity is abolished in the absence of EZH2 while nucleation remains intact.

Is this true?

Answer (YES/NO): NO